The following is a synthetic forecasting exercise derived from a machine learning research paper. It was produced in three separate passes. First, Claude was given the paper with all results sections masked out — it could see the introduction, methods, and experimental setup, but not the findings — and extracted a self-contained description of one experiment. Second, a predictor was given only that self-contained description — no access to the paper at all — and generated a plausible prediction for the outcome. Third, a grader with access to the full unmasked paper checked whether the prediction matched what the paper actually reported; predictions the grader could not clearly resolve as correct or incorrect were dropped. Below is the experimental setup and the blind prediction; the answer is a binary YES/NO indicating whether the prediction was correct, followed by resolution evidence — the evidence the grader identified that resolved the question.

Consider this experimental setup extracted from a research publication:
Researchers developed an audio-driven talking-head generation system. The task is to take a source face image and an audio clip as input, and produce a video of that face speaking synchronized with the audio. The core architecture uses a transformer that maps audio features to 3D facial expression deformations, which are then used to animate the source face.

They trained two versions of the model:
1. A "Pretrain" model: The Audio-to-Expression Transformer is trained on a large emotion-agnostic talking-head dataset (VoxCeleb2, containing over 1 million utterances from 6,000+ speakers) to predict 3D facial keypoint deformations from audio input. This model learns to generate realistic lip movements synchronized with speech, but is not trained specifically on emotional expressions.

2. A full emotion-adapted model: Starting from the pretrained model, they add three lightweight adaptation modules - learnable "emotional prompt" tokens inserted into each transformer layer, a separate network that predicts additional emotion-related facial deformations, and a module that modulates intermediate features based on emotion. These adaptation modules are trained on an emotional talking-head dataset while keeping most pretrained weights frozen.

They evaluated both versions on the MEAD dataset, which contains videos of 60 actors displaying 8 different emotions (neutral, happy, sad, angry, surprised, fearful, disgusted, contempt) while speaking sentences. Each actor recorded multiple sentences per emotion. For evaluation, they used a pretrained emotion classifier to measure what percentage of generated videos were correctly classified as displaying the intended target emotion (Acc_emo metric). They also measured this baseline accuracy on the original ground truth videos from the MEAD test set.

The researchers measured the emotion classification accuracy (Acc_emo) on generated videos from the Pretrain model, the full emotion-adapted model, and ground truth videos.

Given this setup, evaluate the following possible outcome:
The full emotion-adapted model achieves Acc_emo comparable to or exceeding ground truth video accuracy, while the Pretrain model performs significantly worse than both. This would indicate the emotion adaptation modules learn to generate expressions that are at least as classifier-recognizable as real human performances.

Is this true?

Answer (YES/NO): NO